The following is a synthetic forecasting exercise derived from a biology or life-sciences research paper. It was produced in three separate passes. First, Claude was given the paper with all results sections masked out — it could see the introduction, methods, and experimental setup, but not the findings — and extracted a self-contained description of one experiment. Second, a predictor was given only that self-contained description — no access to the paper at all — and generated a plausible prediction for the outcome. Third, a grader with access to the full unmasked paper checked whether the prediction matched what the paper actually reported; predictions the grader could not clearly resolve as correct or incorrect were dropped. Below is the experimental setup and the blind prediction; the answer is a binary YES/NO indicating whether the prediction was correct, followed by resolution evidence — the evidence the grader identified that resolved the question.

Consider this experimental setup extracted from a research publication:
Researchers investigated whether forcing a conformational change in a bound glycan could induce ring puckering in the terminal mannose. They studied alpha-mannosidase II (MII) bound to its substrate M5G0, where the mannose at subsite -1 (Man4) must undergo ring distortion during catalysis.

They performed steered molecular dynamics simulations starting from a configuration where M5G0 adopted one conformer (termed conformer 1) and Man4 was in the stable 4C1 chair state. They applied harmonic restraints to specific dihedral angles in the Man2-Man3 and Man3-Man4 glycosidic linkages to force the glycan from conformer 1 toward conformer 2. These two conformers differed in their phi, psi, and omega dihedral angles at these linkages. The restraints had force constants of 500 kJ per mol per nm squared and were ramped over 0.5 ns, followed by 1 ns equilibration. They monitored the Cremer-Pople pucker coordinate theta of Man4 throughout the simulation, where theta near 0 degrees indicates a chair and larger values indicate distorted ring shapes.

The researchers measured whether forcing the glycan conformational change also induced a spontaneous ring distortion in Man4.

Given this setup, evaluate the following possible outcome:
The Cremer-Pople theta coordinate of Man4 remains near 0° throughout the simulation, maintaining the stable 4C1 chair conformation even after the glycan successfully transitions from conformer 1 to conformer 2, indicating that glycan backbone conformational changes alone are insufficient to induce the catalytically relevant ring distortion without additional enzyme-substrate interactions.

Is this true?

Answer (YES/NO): NO